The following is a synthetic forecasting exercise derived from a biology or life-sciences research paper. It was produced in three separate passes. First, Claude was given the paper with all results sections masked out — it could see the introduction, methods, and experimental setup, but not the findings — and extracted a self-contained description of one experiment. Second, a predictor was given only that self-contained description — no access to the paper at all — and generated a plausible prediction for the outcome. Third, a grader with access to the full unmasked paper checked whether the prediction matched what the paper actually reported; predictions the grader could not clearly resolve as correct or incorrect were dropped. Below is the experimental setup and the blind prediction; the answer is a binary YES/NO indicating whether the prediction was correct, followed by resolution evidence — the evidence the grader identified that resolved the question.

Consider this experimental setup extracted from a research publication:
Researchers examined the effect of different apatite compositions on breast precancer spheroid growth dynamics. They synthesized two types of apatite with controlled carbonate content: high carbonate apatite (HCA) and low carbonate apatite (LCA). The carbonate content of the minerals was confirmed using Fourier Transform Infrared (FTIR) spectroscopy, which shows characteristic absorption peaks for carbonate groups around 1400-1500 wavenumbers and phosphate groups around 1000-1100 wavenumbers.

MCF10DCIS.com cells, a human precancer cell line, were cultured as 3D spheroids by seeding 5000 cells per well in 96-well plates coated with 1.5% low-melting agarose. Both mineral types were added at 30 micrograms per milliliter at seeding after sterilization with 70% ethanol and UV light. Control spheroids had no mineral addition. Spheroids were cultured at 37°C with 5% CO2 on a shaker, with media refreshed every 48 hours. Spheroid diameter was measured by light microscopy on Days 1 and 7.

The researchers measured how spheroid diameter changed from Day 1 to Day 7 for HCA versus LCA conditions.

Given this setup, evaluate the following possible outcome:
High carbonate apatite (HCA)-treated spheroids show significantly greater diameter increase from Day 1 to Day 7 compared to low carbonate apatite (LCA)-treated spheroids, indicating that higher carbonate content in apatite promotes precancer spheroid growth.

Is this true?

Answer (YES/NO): NO